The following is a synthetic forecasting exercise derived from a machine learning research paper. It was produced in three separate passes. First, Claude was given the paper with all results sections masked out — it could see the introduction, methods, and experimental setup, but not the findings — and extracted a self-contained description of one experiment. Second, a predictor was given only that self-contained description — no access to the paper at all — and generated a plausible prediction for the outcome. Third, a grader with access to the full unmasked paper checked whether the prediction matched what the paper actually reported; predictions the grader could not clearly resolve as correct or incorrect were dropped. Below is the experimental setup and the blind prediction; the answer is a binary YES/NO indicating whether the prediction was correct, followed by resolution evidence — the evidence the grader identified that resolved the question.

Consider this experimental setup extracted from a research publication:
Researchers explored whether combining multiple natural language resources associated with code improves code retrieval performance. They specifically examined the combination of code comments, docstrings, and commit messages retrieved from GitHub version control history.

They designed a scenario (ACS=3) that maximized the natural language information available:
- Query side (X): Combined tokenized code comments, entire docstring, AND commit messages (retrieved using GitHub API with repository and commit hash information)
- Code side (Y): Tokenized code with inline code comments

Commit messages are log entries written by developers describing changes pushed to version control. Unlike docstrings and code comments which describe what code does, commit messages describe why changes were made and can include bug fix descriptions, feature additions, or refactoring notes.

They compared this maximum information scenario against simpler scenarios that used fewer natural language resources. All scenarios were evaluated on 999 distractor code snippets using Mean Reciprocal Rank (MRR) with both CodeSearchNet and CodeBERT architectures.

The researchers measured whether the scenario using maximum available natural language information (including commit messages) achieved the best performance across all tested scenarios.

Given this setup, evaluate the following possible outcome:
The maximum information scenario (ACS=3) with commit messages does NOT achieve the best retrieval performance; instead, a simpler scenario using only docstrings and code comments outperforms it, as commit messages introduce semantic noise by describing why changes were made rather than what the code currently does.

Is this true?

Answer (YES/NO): YES